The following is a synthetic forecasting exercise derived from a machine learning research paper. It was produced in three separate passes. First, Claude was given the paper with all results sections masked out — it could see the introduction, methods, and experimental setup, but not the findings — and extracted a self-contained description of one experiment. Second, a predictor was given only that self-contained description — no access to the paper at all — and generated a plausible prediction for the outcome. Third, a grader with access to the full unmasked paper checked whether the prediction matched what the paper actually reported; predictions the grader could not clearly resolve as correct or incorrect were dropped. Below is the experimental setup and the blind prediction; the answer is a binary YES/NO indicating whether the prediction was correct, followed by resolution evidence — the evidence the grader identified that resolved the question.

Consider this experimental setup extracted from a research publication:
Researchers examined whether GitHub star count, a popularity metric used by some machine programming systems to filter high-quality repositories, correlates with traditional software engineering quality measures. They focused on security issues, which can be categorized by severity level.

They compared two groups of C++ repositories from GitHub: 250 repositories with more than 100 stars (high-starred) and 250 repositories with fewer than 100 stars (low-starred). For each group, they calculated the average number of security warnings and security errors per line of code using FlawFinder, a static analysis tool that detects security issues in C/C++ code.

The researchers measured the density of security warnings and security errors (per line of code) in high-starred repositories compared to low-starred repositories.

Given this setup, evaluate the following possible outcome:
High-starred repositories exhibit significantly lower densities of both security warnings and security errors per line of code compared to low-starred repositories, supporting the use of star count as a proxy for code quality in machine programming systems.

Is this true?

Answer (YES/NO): NO